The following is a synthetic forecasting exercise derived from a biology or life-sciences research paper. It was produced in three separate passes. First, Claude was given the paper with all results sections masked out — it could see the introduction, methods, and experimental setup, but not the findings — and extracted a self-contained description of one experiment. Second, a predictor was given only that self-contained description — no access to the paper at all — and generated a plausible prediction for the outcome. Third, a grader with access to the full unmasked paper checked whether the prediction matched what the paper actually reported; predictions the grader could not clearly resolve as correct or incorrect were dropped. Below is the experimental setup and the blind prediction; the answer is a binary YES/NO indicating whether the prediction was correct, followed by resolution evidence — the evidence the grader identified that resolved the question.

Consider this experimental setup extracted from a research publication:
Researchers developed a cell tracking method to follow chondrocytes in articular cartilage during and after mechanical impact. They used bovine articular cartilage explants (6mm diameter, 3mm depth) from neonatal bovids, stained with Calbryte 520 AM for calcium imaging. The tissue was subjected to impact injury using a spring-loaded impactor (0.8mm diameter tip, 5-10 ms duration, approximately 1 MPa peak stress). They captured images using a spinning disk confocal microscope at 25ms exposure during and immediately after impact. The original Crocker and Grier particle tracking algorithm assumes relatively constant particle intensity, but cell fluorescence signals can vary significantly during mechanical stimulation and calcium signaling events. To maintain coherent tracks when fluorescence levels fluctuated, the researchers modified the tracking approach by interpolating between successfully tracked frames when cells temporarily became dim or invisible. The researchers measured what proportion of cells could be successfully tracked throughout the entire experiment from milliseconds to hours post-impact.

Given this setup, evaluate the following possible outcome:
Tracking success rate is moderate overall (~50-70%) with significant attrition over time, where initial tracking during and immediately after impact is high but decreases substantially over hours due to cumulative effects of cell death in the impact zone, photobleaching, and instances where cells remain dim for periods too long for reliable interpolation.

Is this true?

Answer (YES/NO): NO